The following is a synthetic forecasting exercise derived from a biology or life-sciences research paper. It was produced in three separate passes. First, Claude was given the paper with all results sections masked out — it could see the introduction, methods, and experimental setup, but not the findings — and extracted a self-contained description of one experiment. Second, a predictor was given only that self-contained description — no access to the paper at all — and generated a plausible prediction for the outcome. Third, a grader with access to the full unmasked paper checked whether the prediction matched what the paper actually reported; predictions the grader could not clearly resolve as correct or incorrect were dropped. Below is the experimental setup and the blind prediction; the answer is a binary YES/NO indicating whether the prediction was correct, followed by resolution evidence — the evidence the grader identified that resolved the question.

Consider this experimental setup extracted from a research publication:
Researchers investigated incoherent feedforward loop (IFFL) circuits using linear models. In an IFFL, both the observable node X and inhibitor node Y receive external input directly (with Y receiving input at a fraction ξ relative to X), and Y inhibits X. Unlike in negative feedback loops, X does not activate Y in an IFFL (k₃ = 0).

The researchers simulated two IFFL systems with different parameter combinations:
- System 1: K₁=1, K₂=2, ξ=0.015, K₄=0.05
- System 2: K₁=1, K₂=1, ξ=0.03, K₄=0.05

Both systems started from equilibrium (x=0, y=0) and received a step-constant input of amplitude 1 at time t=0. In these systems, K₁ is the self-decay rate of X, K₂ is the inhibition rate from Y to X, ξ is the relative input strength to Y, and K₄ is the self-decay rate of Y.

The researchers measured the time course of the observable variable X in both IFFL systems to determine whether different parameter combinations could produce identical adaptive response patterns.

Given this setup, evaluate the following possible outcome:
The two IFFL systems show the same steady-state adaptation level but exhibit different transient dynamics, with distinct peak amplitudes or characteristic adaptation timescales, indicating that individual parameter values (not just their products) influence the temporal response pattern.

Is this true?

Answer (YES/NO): NO